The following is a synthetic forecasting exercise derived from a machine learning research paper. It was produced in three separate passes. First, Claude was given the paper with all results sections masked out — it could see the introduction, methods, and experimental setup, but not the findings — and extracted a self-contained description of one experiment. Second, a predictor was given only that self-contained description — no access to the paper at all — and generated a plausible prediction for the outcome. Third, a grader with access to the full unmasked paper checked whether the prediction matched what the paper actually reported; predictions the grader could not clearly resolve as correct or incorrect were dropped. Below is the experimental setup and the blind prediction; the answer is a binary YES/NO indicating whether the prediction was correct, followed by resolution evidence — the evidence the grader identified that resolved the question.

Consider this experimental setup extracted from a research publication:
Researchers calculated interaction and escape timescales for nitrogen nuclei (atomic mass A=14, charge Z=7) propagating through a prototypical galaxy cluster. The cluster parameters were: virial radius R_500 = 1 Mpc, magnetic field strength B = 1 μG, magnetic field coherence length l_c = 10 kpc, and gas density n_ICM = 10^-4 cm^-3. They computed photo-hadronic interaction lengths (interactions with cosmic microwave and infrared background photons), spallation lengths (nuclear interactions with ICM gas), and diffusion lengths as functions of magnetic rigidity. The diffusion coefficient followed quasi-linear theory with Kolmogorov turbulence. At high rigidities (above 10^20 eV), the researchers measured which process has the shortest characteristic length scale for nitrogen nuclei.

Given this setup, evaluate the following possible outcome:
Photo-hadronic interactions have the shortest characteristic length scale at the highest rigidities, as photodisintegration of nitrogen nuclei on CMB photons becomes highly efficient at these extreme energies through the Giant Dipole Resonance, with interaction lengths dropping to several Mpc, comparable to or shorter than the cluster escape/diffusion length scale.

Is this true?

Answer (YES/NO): YES